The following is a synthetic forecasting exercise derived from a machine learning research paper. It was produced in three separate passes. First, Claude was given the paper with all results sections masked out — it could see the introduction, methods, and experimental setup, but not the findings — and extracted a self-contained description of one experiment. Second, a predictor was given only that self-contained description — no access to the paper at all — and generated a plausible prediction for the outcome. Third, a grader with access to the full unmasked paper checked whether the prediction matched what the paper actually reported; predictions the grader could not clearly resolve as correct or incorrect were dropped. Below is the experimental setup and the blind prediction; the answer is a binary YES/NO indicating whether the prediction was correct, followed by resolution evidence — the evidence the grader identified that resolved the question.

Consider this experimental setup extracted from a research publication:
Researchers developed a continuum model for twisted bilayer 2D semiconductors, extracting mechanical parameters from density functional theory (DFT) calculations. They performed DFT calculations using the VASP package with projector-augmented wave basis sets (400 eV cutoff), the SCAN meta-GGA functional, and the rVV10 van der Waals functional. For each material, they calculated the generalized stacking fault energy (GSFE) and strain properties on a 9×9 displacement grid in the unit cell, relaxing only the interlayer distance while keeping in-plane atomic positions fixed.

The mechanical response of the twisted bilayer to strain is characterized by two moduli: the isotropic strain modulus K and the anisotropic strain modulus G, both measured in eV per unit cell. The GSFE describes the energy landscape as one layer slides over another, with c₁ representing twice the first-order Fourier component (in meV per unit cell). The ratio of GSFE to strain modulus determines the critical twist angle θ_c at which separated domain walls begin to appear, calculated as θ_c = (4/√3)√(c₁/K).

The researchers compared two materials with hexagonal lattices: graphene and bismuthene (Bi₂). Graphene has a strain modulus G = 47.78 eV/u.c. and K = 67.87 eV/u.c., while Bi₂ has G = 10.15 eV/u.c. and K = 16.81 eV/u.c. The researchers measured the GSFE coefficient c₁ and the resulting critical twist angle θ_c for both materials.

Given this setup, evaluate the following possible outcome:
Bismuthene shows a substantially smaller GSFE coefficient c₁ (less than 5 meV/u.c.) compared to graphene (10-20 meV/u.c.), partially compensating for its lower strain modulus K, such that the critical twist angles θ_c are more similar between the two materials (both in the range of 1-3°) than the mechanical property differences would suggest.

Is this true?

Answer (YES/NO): NO